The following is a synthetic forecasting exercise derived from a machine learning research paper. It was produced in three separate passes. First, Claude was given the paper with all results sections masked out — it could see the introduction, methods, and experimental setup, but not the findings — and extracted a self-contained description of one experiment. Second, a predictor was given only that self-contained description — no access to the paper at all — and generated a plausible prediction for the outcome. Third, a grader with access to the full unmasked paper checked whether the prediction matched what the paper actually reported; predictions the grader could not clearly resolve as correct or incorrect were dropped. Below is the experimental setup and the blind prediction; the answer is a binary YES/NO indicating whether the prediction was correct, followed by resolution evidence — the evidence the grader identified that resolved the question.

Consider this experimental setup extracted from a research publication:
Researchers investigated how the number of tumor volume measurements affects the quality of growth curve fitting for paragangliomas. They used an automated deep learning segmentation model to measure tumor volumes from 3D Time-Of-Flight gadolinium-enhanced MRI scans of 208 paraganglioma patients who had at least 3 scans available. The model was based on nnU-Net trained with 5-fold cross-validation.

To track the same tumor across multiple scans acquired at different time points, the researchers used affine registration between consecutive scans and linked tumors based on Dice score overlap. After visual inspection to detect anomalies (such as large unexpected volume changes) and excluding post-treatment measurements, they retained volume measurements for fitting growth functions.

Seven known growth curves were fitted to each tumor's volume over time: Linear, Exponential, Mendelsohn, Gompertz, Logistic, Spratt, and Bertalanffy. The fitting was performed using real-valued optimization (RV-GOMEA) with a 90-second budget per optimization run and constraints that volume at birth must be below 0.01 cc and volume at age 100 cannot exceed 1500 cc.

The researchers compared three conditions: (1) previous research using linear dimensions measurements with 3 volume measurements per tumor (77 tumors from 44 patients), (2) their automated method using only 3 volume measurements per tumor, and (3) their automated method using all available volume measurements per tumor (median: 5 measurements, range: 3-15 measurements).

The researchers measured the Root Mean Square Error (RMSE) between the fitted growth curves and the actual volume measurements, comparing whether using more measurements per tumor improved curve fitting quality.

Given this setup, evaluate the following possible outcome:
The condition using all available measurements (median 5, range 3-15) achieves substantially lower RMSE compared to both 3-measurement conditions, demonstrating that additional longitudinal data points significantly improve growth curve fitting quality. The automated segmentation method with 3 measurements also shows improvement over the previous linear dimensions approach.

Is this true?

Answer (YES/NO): NO